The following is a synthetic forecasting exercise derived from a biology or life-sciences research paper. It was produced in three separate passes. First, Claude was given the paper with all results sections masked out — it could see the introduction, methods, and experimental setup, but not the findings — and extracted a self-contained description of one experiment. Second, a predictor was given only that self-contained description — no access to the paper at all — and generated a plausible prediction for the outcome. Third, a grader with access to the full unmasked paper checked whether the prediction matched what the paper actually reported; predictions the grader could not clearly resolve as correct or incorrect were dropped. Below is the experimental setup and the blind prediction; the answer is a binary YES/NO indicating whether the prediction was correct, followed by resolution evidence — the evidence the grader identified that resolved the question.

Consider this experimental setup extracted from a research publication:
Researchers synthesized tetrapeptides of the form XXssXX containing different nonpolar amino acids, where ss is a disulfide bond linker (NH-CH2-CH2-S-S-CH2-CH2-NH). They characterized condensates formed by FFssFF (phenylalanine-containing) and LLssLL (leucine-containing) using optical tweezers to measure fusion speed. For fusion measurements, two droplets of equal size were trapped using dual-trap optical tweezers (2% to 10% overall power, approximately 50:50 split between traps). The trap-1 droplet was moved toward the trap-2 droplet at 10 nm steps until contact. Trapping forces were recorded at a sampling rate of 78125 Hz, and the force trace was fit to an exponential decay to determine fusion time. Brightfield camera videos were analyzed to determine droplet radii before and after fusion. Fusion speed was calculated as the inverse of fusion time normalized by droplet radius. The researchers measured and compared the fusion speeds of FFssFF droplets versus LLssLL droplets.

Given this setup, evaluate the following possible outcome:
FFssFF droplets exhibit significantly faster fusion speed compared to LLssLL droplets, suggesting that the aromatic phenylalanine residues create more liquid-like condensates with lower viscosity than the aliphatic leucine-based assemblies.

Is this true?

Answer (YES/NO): NO